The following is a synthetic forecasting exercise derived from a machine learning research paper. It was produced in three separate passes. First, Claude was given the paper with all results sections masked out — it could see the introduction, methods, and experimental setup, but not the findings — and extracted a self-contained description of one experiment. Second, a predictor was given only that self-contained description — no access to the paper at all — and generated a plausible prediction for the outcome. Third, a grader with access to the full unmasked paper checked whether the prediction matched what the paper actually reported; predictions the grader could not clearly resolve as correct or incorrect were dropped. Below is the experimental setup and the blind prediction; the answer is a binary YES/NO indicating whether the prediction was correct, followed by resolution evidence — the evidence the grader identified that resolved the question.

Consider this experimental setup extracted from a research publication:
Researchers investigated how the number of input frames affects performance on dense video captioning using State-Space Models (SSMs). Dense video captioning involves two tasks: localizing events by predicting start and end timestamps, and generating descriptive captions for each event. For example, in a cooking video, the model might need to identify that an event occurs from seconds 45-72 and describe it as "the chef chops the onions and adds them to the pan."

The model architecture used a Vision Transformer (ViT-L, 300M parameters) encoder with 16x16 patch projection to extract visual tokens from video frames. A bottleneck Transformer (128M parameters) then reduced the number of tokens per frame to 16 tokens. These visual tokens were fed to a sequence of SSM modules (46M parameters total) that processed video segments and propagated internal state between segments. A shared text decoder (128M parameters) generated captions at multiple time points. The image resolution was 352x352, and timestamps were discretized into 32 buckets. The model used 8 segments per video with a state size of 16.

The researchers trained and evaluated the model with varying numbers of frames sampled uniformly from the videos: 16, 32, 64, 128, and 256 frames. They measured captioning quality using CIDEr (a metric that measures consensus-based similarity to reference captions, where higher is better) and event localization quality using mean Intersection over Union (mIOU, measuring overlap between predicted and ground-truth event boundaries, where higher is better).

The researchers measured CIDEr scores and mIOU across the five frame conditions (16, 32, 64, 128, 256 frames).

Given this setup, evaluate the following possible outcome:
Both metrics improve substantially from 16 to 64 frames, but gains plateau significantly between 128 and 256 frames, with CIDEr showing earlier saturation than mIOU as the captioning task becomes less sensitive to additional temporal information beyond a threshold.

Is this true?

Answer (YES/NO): NO